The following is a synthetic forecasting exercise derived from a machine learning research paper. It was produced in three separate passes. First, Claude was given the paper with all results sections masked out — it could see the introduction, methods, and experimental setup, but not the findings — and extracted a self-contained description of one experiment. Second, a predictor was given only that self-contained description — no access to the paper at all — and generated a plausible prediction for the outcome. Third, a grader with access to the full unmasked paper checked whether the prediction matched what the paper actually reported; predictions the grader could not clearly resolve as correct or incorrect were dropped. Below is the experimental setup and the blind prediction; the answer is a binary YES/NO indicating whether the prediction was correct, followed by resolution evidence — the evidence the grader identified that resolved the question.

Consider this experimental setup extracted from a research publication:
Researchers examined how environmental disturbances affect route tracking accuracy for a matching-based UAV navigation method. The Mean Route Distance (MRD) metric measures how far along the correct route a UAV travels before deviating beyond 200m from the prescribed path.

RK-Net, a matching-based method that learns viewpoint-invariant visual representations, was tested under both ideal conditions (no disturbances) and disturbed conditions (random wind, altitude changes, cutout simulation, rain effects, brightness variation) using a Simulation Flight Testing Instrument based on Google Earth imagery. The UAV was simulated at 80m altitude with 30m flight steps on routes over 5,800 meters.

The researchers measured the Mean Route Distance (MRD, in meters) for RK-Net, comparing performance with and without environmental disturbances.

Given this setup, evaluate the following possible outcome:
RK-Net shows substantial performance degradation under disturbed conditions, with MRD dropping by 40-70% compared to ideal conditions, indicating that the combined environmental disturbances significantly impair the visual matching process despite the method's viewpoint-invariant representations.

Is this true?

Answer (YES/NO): NO